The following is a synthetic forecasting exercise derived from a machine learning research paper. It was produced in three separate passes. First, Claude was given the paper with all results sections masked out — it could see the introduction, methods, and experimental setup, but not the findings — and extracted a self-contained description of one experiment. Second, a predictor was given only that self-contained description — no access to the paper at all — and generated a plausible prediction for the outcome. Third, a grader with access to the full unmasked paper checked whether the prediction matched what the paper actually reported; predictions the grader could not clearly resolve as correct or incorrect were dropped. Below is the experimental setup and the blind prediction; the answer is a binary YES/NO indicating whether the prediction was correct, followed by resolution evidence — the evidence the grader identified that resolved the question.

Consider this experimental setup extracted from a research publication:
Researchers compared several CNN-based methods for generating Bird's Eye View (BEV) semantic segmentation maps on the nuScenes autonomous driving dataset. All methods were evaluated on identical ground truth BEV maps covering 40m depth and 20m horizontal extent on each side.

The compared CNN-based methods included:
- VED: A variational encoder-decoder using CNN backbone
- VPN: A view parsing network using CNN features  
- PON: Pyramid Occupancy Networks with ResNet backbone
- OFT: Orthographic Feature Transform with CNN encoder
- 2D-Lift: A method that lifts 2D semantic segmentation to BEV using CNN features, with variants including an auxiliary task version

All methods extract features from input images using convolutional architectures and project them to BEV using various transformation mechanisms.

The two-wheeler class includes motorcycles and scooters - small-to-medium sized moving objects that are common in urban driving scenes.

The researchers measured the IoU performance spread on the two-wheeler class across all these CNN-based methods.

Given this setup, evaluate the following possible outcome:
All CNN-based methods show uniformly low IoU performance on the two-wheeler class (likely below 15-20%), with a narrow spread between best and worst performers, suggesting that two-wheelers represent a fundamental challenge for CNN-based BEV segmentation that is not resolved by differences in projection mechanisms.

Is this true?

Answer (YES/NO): NO